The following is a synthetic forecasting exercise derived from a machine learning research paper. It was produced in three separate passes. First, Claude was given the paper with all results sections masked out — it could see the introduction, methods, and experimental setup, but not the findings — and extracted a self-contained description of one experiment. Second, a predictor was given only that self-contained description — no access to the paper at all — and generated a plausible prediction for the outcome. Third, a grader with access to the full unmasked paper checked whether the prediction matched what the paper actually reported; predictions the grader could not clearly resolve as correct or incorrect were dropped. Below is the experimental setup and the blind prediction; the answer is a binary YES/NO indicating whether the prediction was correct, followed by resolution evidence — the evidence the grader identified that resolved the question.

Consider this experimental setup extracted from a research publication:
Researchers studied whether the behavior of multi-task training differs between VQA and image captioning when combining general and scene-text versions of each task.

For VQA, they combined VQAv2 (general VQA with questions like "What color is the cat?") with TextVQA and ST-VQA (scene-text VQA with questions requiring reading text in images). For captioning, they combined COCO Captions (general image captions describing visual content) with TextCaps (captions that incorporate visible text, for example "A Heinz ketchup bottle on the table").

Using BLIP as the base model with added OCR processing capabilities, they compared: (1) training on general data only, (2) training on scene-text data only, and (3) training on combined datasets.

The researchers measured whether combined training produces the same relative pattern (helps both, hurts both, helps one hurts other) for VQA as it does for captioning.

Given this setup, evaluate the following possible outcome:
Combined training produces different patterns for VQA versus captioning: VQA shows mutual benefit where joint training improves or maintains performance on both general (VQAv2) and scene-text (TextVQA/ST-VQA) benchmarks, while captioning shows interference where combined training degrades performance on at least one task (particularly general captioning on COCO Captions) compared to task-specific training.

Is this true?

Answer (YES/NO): NO